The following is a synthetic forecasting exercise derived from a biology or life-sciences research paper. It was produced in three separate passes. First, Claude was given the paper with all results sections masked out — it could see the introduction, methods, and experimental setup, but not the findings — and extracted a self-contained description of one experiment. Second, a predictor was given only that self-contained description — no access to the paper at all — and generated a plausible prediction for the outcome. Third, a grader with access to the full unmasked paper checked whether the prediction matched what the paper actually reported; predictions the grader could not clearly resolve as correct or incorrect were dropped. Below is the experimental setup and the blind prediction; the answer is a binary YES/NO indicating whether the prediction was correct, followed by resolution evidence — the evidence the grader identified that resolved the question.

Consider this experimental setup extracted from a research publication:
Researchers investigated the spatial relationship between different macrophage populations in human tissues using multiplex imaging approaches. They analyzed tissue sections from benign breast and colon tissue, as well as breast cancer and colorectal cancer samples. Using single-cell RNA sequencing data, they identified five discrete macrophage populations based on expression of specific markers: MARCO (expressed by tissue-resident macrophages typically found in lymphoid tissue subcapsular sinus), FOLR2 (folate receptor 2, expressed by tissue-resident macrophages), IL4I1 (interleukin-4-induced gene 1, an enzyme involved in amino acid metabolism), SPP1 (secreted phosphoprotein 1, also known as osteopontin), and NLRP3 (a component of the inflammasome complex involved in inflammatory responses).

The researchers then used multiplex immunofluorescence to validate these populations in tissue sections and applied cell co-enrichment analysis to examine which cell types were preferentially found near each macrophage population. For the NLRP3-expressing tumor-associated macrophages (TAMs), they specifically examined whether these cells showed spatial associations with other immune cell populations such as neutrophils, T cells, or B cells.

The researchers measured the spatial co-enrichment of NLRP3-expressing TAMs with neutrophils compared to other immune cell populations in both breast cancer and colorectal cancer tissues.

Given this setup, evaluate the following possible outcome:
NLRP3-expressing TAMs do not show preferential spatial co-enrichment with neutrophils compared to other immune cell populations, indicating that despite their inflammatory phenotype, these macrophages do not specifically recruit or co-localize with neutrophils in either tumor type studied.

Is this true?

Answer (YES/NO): NO